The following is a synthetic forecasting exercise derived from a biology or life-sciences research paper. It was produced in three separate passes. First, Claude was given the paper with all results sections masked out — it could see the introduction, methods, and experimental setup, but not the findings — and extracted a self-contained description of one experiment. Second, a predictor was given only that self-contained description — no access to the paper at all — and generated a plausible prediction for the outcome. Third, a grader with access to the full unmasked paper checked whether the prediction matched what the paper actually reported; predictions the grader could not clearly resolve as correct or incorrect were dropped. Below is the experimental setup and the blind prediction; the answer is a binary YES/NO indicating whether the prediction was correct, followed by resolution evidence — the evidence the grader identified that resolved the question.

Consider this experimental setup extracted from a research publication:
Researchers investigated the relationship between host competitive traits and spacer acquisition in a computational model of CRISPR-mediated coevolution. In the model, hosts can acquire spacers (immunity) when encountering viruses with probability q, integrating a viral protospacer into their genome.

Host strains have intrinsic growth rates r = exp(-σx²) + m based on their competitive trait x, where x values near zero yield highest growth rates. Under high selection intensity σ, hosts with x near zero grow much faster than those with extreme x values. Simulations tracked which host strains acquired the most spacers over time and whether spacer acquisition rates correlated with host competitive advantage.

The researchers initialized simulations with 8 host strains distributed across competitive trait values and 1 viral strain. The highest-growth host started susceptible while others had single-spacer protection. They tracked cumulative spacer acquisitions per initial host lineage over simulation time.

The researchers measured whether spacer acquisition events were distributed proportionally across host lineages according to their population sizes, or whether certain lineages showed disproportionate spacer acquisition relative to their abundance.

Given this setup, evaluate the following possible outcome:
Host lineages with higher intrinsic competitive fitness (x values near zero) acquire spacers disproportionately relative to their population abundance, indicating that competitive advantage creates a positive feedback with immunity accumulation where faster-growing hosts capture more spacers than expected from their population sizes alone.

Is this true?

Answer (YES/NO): NO